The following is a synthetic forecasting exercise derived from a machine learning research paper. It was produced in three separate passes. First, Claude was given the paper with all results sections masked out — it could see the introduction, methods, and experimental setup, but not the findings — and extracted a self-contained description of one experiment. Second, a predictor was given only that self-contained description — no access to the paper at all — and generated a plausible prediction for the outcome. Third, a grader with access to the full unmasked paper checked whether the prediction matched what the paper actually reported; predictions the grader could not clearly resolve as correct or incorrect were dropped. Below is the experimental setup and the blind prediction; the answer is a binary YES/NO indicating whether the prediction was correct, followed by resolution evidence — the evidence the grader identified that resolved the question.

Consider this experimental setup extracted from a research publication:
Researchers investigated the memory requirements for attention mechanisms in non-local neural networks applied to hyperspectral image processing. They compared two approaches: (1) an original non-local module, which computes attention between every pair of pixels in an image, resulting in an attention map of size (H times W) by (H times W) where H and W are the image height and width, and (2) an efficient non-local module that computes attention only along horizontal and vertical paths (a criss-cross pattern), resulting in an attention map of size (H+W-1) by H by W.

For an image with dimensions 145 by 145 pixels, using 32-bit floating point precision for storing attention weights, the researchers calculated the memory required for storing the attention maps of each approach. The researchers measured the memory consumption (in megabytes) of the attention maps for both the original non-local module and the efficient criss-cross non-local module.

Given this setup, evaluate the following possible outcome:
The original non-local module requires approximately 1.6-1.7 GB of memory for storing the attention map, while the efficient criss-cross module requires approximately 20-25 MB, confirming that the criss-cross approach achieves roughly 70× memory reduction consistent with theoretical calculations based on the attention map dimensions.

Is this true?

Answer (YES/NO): NO